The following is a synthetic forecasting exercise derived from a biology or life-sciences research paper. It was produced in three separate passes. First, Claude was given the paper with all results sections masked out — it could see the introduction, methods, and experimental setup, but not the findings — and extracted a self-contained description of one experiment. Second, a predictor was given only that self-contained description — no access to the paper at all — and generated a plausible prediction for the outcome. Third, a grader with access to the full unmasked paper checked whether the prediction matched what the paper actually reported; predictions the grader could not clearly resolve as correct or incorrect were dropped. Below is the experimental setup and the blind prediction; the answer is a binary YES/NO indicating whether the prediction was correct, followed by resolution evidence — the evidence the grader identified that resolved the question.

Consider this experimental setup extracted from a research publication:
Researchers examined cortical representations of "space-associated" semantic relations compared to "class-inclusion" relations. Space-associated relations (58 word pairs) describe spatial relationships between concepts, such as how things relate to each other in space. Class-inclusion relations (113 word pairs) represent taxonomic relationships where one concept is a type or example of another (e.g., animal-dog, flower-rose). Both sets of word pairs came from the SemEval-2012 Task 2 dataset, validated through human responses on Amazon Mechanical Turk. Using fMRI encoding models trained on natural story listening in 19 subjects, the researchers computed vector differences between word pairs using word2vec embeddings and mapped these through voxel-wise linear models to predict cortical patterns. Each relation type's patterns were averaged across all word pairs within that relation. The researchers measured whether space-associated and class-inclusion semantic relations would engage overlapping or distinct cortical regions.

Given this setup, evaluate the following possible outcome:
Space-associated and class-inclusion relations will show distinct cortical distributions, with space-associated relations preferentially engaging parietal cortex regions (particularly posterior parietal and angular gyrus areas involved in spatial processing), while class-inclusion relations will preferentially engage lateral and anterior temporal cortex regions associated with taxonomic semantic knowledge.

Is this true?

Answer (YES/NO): NO